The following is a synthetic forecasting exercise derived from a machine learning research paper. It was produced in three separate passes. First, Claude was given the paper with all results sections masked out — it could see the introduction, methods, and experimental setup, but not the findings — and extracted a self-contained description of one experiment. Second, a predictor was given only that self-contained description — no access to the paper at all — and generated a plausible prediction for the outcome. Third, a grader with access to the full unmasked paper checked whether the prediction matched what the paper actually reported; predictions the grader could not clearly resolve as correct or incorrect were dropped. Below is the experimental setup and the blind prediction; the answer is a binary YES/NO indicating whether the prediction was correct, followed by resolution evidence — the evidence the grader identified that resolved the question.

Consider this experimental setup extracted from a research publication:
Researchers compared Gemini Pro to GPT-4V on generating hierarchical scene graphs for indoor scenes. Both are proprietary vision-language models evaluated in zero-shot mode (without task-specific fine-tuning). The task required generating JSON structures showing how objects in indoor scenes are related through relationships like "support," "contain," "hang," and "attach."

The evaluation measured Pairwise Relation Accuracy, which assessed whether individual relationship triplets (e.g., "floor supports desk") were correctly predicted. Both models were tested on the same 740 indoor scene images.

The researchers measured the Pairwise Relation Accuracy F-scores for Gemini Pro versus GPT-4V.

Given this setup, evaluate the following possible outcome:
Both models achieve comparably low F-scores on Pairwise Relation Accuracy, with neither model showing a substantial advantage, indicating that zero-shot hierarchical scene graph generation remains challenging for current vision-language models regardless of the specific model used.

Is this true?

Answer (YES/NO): NO